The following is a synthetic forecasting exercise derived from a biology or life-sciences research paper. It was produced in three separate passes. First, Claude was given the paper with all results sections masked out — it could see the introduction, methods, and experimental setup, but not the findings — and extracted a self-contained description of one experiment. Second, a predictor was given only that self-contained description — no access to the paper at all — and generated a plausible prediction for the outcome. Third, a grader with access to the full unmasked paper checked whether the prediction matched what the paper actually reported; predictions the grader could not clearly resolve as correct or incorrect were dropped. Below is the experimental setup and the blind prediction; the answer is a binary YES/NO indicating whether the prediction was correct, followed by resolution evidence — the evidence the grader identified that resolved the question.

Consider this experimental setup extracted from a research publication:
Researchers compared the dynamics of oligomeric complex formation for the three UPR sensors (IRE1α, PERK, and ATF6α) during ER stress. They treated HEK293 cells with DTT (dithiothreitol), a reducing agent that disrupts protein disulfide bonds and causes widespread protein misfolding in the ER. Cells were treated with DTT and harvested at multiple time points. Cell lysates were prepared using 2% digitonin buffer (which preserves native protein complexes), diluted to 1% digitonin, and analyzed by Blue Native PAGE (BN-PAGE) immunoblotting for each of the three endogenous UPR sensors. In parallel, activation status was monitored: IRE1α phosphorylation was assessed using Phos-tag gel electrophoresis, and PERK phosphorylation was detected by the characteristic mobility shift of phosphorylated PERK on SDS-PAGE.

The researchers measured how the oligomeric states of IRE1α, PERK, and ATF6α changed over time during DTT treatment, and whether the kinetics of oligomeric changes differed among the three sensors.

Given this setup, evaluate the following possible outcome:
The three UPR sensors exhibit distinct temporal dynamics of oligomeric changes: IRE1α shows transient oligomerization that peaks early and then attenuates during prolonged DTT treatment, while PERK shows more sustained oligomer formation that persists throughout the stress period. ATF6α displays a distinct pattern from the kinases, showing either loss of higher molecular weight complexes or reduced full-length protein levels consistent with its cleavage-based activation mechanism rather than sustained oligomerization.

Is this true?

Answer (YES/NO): NO